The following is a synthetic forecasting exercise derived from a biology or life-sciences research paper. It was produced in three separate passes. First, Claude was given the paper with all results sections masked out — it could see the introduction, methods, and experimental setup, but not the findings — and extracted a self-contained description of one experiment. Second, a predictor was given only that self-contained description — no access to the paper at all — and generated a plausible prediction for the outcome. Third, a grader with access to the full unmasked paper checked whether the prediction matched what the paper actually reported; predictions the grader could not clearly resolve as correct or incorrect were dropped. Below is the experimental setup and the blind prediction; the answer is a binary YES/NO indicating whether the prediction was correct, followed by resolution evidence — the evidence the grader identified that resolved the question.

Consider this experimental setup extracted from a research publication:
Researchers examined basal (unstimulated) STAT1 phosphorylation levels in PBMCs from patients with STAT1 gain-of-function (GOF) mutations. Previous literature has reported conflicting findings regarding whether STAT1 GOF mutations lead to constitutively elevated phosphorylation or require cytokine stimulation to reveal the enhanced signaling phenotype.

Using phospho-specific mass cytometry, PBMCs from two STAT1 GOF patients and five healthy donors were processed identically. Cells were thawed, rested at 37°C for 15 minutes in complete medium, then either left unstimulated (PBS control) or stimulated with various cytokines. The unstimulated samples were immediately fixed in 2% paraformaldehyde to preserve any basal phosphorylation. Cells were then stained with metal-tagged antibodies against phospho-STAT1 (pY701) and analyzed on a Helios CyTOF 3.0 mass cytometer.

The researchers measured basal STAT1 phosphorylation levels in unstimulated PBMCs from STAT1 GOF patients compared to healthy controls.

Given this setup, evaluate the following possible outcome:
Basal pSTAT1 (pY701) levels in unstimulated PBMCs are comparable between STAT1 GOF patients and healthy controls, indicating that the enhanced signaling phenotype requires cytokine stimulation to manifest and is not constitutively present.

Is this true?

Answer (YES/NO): NO